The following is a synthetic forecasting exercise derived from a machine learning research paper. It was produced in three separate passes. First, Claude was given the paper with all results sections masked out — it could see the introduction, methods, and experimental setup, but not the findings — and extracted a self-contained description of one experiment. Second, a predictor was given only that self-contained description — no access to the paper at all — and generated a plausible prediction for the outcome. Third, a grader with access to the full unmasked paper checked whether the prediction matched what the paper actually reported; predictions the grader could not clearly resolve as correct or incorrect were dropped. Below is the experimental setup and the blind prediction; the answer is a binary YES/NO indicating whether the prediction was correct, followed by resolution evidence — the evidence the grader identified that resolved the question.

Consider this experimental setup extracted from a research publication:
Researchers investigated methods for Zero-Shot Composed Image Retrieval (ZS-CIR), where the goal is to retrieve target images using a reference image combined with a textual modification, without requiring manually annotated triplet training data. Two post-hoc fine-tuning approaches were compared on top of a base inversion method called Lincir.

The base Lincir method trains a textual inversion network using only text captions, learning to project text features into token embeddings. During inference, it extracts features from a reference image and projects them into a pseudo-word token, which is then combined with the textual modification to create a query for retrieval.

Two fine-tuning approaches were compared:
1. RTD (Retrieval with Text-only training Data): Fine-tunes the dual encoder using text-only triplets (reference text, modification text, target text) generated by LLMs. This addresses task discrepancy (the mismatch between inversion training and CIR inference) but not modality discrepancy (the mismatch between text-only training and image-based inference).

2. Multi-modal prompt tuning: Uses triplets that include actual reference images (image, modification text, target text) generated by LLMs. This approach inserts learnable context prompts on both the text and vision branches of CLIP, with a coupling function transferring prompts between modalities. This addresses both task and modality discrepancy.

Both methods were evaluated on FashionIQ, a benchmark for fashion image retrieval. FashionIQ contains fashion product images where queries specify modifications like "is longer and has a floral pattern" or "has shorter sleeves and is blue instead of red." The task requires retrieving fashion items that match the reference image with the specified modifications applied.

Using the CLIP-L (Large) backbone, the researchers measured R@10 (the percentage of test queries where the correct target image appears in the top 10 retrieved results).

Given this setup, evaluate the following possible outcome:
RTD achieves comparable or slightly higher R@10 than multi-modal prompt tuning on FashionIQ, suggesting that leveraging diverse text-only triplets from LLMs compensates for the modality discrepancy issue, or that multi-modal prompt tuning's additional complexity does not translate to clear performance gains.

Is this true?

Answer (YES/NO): YES